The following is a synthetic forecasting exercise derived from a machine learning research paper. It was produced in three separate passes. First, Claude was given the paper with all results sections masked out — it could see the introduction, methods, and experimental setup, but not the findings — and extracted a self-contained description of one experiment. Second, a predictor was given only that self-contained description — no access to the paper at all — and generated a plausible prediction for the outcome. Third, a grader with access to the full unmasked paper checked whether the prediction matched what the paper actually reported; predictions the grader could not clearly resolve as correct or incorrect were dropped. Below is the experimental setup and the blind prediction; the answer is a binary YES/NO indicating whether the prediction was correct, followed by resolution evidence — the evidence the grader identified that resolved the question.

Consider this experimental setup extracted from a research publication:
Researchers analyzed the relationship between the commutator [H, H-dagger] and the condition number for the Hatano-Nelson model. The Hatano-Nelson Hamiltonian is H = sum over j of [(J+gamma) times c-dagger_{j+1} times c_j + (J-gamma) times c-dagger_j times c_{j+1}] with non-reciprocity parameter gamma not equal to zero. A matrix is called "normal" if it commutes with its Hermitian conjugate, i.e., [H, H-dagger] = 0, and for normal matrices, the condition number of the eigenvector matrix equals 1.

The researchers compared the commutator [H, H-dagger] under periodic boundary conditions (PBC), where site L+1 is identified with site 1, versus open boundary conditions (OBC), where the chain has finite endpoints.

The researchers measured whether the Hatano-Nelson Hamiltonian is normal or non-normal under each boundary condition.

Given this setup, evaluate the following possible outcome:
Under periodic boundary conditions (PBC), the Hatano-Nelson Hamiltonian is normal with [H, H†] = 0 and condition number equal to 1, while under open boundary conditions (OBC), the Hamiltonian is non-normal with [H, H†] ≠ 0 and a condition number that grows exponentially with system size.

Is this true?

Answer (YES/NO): YES